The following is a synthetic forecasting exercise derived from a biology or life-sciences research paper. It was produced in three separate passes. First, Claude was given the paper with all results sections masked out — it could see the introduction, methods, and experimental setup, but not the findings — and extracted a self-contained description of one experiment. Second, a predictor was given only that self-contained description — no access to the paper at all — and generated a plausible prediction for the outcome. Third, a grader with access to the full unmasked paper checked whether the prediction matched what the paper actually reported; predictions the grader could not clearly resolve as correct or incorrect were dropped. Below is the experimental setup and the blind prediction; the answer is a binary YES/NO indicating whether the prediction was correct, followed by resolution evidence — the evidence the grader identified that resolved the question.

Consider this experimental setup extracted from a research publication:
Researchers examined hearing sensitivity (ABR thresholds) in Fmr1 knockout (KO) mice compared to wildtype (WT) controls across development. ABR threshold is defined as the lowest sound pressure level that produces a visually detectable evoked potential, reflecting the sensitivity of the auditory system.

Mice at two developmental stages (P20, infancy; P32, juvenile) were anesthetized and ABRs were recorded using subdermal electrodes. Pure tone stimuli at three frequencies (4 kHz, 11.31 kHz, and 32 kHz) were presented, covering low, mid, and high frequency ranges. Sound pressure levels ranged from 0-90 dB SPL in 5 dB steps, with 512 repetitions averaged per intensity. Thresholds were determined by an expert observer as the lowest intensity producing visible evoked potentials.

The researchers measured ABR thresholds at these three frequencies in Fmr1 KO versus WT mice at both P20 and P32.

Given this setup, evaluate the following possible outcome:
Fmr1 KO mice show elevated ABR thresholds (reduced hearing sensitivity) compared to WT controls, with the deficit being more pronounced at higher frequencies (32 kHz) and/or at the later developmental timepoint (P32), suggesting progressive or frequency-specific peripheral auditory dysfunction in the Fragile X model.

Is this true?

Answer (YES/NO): NO